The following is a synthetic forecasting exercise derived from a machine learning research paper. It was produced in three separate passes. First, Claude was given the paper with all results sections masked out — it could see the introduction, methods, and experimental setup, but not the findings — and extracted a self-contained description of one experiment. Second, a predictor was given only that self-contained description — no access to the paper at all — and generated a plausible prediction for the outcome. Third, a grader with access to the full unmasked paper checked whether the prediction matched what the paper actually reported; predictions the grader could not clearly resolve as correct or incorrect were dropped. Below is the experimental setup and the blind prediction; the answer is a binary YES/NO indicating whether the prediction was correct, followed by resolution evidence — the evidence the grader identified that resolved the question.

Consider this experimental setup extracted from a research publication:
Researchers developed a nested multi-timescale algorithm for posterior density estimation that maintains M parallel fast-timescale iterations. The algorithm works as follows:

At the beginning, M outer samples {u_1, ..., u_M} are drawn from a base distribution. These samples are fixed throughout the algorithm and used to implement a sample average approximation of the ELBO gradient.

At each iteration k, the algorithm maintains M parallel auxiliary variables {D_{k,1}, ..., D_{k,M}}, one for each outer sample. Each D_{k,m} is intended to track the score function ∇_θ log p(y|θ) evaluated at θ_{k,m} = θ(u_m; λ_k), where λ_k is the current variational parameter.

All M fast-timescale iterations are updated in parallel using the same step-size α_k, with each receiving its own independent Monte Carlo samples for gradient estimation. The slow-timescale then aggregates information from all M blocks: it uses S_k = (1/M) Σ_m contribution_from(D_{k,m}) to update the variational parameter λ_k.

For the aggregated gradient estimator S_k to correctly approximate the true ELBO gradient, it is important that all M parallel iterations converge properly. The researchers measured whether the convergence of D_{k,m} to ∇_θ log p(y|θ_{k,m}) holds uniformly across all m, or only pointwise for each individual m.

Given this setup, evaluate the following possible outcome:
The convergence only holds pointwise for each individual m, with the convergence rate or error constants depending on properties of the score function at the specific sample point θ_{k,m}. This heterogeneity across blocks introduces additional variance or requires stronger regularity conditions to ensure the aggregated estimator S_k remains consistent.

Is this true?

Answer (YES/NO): NO